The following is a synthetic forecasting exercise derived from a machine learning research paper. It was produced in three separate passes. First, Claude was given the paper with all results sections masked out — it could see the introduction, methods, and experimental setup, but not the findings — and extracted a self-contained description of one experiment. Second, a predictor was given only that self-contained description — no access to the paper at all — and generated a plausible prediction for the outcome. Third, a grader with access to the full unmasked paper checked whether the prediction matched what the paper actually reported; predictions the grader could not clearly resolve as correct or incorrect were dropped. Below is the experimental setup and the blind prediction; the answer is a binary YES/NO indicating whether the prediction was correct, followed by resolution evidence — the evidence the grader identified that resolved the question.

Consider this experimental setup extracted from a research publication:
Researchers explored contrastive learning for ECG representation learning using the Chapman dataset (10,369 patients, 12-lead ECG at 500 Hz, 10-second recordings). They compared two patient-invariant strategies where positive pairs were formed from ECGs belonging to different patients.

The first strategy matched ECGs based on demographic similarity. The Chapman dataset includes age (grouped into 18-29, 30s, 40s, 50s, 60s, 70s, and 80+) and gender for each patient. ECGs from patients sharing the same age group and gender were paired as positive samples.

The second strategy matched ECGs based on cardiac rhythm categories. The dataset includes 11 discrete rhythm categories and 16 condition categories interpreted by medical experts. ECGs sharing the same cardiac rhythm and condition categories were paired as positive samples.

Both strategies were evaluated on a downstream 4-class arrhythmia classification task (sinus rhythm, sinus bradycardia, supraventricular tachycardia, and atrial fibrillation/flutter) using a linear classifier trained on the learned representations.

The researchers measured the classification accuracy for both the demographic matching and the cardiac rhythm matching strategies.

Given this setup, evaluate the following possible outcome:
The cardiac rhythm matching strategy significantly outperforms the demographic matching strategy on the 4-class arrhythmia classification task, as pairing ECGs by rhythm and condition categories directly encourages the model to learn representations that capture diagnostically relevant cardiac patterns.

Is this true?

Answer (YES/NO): YES